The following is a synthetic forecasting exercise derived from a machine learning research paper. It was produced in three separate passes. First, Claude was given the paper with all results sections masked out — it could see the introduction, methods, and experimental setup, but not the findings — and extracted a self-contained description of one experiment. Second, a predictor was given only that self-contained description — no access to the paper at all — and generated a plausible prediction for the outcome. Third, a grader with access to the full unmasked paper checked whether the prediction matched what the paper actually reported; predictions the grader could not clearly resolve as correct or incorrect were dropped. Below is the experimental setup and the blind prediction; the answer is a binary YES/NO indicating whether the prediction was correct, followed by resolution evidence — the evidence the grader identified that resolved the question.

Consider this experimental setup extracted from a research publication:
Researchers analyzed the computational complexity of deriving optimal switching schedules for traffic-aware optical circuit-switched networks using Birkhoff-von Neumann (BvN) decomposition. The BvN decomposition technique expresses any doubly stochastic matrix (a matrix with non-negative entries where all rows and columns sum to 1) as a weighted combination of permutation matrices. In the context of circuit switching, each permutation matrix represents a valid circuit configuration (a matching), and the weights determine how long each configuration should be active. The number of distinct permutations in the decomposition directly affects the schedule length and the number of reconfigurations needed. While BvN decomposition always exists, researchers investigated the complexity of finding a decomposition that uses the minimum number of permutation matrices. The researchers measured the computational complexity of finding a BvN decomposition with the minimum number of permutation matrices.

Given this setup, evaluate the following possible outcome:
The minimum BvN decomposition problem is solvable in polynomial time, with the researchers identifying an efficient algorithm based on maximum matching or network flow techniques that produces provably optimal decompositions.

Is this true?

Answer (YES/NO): NO